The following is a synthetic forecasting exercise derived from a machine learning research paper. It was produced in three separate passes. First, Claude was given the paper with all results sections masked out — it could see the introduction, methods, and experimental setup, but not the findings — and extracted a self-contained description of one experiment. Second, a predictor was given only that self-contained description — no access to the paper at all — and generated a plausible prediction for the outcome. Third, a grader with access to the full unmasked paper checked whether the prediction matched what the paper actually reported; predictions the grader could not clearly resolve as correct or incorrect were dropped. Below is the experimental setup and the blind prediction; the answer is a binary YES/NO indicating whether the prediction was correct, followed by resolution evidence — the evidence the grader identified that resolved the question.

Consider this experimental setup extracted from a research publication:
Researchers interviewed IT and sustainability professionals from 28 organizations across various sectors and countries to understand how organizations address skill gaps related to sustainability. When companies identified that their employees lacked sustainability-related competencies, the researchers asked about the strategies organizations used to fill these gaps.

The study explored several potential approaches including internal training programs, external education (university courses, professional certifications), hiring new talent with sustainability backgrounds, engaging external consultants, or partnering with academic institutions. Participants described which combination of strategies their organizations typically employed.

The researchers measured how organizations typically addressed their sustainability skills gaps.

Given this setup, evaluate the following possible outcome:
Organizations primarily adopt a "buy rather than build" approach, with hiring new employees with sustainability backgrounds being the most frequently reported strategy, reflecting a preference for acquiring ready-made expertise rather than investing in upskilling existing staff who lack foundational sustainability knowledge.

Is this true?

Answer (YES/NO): NO